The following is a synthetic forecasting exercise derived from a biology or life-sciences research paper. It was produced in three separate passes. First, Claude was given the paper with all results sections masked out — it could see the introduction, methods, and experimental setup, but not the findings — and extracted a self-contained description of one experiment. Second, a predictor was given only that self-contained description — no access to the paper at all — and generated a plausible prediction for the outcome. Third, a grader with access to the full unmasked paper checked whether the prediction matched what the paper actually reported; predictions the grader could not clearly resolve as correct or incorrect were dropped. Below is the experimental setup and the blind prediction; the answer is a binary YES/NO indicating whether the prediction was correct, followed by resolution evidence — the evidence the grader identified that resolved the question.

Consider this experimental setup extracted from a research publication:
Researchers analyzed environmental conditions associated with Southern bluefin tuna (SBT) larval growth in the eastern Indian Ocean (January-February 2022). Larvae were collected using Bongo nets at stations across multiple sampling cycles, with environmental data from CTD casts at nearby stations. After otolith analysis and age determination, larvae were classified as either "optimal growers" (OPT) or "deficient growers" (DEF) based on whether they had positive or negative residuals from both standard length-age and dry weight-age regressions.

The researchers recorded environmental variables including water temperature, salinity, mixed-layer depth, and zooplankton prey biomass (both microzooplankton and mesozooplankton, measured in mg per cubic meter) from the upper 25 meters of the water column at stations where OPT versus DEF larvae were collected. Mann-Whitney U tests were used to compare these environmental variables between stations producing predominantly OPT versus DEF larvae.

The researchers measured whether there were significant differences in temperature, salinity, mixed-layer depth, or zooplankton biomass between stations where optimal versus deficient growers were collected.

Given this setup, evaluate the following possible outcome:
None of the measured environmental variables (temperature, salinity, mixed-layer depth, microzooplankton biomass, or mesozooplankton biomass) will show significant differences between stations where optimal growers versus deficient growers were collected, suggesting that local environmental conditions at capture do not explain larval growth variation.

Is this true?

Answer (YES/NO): YES